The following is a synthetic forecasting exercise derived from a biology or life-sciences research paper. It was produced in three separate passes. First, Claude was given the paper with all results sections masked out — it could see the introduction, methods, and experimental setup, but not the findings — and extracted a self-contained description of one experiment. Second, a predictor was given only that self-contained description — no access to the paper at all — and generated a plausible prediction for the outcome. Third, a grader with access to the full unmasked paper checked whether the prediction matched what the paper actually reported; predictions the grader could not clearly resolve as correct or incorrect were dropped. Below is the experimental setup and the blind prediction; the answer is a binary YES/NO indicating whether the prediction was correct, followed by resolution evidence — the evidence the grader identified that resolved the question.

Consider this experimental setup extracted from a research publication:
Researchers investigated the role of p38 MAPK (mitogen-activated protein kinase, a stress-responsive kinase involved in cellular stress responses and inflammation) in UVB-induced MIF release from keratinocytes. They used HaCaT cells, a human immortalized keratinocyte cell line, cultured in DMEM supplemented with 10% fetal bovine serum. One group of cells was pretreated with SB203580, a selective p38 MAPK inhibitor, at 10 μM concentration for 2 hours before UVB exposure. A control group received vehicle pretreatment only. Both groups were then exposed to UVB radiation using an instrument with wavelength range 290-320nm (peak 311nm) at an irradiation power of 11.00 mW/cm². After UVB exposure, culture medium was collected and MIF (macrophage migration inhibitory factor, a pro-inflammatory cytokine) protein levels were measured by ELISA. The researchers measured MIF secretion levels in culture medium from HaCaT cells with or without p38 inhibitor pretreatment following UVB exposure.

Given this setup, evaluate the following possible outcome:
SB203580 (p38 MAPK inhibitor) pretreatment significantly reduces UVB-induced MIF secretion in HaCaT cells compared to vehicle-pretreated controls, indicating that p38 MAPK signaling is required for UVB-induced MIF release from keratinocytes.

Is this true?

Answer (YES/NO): YES